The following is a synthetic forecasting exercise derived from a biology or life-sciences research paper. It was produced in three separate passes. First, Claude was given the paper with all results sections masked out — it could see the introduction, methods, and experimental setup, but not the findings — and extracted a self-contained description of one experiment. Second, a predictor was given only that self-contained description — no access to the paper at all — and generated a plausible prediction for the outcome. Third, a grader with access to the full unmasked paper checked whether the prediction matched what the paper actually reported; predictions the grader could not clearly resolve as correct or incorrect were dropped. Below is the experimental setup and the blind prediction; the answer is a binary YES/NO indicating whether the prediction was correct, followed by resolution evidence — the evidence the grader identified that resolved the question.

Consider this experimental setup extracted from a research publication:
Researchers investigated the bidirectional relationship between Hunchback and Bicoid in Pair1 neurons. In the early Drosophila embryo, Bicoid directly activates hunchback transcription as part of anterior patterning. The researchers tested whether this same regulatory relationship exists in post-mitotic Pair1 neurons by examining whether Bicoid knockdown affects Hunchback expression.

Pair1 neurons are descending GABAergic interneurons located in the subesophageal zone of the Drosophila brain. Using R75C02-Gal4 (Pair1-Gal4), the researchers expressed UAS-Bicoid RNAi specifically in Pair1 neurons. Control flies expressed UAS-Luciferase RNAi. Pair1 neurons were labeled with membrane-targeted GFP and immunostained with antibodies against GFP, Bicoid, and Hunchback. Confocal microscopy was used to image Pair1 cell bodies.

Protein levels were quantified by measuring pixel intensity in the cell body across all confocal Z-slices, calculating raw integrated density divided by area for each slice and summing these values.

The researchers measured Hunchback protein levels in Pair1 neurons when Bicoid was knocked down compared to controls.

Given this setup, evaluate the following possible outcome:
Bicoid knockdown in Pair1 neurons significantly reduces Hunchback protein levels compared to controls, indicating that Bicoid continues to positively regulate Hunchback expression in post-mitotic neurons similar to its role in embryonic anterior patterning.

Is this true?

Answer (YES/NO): NO